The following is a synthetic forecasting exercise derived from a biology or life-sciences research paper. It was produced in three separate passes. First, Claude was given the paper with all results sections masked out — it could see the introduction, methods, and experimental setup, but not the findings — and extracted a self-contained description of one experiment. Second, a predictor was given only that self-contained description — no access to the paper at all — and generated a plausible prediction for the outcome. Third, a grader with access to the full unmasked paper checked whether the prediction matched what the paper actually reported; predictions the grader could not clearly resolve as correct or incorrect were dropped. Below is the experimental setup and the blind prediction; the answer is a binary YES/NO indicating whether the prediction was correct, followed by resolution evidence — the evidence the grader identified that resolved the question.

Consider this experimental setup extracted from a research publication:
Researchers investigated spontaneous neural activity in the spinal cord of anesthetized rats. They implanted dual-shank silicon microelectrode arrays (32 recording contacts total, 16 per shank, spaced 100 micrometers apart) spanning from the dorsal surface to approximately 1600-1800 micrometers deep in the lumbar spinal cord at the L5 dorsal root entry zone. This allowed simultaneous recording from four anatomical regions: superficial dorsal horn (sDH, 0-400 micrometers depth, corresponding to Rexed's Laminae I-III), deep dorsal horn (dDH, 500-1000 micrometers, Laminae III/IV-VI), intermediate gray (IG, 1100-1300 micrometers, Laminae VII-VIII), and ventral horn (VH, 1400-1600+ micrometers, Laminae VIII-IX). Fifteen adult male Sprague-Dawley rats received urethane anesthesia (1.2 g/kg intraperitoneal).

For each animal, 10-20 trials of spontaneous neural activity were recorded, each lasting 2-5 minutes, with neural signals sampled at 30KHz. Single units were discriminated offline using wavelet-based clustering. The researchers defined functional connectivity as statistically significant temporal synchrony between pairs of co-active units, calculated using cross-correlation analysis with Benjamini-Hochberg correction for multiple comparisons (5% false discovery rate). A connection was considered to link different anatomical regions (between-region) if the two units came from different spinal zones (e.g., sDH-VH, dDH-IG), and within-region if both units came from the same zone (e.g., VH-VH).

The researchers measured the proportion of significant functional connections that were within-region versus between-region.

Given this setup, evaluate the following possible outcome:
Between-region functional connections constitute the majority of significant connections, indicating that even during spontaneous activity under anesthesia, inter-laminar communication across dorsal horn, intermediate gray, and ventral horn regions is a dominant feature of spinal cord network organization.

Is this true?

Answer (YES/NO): NO